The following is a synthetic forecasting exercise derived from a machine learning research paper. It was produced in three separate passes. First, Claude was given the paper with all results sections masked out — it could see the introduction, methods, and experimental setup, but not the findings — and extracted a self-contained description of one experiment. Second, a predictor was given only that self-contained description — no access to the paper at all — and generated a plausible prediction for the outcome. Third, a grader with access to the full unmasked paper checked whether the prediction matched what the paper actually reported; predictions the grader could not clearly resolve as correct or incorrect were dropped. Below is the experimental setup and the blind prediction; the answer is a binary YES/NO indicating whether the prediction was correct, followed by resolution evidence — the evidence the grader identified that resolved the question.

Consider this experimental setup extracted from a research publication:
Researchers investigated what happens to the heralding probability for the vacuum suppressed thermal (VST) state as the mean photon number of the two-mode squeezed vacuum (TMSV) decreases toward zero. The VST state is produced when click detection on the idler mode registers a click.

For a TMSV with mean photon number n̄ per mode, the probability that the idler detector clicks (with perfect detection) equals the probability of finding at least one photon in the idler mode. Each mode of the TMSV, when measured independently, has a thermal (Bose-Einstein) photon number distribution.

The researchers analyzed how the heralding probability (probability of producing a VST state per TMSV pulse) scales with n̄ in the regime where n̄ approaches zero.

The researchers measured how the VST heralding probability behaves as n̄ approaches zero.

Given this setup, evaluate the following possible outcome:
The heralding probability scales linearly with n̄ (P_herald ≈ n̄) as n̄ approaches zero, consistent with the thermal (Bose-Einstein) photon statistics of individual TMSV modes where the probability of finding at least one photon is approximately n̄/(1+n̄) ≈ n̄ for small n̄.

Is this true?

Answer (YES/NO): YES